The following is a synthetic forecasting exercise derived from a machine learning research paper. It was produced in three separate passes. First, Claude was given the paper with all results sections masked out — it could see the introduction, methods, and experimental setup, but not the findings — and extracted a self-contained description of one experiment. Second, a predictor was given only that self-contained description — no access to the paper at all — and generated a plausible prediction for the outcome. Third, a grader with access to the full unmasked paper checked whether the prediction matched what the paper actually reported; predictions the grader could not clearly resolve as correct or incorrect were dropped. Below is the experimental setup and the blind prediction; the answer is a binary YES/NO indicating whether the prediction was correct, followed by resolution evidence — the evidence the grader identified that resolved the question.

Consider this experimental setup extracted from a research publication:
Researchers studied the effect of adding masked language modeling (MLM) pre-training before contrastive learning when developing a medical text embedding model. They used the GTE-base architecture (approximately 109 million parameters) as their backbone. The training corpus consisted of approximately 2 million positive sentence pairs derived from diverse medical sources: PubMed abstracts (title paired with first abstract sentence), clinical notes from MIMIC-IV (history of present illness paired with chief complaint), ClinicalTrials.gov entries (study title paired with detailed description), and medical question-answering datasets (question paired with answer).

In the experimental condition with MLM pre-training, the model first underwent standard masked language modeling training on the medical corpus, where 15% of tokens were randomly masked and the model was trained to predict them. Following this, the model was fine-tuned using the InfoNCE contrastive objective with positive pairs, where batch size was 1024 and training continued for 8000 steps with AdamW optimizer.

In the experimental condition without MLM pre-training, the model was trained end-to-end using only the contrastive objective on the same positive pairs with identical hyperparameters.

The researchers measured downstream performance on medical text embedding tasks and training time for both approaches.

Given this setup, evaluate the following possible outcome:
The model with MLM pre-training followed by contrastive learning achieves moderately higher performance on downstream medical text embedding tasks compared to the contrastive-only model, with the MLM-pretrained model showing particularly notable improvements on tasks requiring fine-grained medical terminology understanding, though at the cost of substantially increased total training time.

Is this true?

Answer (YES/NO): NO